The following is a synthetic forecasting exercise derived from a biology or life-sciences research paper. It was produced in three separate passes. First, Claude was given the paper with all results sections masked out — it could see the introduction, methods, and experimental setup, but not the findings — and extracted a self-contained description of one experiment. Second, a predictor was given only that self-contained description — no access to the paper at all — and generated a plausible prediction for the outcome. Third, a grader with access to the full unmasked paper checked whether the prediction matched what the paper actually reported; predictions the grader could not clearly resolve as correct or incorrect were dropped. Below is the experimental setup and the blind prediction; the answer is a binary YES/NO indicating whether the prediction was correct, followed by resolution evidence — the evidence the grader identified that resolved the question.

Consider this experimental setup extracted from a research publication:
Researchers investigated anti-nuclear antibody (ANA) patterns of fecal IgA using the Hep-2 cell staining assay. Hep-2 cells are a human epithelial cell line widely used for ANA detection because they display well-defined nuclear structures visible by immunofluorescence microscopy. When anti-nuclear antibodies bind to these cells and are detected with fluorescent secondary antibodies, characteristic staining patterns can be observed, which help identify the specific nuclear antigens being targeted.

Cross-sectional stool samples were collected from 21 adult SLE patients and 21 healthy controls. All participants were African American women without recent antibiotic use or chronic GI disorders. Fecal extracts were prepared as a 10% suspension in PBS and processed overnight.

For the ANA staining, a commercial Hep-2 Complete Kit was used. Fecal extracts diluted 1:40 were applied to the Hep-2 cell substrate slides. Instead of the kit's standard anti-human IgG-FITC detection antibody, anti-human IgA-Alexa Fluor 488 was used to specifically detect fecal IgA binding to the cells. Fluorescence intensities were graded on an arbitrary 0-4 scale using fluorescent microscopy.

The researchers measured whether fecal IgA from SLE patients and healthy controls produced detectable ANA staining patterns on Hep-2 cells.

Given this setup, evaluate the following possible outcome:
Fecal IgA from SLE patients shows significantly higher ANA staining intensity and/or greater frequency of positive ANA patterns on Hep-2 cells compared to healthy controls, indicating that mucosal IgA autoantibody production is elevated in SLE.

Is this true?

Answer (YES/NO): YES